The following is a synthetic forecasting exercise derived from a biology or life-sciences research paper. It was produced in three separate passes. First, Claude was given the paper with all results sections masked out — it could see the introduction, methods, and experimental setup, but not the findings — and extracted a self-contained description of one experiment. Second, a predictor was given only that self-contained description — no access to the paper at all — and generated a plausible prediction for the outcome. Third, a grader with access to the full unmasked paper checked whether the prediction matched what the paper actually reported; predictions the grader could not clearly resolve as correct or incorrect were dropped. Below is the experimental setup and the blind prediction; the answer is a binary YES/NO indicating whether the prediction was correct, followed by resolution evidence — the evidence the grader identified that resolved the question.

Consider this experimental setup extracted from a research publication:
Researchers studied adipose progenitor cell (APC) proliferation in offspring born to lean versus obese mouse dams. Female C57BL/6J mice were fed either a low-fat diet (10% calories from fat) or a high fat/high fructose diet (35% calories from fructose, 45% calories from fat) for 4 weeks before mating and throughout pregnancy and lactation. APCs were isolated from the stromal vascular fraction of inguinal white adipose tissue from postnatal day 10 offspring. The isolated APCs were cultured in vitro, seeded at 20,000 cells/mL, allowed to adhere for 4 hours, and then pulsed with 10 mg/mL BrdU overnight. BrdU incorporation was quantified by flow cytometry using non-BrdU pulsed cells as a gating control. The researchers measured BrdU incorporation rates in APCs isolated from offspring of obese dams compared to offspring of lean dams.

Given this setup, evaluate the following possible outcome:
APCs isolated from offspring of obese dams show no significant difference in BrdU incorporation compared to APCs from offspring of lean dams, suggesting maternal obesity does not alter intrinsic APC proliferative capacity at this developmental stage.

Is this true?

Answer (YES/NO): NO